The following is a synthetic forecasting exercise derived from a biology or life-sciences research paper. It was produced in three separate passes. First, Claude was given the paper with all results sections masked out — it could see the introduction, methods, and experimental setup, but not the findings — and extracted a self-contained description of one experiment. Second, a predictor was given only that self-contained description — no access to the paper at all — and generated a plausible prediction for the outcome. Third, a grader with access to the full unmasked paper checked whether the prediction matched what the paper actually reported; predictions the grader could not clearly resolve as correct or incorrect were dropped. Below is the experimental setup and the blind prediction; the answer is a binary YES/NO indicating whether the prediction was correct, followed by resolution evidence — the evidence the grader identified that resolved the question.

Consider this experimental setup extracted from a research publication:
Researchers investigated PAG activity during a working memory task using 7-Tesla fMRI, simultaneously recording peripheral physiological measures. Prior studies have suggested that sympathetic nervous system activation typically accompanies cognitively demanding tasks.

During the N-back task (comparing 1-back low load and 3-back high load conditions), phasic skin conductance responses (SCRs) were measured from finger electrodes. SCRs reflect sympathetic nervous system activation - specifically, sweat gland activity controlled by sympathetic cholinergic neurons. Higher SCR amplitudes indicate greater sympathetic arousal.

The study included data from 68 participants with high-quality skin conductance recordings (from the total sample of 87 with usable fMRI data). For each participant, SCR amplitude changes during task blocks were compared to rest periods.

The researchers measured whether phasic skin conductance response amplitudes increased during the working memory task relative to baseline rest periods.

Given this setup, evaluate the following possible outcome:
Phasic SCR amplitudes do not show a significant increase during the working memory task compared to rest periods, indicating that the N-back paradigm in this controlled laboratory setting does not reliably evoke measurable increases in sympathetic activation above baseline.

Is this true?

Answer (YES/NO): NO